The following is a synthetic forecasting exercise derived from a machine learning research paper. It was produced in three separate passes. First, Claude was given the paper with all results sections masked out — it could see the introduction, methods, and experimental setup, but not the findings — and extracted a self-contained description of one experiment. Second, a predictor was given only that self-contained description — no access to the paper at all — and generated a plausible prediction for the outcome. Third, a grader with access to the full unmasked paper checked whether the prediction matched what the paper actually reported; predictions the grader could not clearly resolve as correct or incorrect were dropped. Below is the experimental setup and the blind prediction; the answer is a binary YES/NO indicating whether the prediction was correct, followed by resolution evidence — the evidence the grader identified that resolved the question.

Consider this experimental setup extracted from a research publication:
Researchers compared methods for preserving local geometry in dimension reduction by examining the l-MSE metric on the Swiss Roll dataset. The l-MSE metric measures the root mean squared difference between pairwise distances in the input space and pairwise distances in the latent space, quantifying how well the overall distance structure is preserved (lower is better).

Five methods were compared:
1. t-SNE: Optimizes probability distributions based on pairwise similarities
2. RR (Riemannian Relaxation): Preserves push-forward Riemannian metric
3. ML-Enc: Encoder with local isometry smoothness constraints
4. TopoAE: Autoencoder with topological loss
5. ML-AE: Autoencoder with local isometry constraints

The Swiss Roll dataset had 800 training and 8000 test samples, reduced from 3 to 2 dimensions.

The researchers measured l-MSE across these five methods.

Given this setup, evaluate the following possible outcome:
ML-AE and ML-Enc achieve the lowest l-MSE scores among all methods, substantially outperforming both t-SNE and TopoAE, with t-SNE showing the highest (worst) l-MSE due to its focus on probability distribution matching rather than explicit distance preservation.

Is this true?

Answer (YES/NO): YES